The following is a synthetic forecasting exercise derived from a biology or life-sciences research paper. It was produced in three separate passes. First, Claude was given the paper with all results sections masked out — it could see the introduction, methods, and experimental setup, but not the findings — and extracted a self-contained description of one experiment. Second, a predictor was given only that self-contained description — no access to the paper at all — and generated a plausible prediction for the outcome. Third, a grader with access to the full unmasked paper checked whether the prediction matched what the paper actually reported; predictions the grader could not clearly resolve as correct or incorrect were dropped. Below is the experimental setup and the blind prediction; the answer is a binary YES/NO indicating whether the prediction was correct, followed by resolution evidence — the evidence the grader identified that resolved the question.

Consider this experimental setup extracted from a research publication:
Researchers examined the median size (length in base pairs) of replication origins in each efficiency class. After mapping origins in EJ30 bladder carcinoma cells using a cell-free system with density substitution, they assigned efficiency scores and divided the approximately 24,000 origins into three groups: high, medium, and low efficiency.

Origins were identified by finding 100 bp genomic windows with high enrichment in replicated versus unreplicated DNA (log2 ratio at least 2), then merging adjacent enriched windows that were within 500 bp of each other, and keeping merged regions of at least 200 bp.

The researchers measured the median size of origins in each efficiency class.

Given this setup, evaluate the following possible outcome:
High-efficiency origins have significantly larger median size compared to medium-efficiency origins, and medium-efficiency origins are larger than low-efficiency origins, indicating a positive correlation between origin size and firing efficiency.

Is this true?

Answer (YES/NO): YES